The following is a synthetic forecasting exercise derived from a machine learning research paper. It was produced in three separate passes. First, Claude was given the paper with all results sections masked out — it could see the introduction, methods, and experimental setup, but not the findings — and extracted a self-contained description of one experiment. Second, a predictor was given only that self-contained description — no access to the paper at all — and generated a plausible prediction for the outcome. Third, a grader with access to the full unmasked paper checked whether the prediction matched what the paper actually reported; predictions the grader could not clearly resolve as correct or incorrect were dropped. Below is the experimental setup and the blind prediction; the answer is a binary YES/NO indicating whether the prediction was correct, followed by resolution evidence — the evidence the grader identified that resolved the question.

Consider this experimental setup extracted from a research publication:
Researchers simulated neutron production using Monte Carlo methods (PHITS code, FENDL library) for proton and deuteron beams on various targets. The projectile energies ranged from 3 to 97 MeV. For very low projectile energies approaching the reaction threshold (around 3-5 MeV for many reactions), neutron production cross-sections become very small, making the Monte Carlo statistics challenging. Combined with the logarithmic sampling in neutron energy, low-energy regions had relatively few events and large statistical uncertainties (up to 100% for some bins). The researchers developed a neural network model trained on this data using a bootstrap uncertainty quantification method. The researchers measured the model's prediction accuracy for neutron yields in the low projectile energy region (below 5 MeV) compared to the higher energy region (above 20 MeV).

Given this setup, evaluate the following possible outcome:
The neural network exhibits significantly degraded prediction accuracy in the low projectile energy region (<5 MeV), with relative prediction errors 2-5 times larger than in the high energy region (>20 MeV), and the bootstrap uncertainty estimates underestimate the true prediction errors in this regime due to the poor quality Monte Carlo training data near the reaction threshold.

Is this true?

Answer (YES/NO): NO